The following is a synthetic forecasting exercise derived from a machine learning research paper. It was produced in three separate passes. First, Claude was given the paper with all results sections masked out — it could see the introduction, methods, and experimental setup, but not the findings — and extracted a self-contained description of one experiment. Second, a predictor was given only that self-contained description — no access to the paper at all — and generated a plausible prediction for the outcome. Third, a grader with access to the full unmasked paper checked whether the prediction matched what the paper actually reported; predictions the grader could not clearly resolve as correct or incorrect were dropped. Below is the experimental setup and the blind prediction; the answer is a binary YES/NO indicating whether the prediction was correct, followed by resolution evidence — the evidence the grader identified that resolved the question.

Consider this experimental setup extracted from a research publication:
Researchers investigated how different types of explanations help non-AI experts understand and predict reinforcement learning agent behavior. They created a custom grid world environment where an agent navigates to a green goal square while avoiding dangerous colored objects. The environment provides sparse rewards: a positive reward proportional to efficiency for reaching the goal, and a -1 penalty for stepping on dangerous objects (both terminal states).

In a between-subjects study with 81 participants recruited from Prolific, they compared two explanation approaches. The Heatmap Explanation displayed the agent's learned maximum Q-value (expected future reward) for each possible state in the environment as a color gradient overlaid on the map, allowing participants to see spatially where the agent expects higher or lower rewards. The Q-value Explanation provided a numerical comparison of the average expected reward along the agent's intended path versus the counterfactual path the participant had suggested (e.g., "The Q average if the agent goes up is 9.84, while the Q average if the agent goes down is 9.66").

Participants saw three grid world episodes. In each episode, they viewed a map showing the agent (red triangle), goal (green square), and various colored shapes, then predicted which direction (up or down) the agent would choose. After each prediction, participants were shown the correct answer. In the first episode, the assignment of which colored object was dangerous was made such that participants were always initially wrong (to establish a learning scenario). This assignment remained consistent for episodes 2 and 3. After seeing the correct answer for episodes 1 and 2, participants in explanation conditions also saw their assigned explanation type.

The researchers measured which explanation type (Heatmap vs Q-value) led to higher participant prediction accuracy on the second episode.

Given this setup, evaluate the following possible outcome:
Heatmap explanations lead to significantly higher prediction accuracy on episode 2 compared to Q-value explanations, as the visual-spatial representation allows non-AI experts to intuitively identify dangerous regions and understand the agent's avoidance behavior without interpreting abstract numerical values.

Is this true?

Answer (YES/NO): NO